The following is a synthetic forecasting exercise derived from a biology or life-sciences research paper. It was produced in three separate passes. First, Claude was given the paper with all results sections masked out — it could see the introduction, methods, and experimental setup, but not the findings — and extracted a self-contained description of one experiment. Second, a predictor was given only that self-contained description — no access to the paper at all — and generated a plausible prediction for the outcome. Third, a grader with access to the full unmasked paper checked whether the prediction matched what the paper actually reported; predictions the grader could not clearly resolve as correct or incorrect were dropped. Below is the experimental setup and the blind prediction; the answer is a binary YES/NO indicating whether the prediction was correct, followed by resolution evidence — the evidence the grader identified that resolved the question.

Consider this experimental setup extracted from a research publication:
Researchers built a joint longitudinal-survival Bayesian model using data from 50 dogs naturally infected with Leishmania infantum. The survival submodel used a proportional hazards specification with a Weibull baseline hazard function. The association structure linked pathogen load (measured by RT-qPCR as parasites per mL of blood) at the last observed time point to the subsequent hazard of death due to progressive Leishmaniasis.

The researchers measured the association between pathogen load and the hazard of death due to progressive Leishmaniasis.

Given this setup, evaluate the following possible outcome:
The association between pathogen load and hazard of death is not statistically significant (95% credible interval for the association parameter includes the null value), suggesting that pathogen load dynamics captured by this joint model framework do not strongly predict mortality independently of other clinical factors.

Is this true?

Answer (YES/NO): NO